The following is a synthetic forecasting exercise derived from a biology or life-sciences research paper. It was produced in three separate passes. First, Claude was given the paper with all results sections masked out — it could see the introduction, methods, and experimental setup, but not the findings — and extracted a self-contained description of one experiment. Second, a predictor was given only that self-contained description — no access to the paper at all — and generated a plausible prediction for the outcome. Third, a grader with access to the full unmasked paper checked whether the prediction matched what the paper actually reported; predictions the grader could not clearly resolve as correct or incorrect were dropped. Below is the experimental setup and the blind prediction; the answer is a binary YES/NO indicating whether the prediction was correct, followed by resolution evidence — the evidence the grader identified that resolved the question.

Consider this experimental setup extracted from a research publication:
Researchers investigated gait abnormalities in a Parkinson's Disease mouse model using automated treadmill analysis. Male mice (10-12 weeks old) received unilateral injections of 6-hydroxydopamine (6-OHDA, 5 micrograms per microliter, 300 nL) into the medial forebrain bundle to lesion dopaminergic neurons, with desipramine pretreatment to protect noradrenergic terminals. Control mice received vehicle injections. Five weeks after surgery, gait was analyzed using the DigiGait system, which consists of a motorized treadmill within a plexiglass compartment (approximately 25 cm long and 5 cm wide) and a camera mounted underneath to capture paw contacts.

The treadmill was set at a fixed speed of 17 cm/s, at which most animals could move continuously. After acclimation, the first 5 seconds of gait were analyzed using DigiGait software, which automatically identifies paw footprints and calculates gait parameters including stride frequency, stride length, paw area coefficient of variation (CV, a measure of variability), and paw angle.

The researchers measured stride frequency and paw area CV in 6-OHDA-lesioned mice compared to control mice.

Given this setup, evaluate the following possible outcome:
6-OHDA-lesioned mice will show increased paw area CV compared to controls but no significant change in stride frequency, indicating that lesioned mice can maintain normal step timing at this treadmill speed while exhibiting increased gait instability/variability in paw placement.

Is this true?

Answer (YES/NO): NO